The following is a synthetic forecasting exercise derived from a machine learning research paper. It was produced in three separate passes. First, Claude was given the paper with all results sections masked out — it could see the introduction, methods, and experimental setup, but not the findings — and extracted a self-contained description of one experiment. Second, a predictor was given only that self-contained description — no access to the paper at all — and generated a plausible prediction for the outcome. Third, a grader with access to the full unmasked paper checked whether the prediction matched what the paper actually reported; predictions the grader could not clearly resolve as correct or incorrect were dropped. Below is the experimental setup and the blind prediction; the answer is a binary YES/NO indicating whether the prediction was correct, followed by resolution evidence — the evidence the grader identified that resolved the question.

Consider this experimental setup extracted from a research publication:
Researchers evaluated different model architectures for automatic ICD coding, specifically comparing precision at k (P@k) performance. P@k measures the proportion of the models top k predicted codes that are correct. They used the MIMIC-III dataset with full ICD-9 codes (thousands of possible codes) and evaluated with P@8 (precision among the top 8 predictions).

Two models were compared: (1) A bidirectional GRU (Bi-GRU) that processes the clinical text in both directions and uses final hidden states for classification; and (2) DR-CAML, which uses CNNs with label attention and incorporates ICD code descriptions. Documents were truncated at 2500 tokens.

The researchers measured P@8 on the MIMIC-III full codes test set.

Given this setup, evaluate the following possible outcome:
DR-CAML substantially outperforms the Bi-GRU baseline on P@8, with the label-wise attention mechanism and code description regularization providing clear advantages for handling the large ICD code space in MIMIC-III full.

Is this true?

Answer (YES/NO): YES